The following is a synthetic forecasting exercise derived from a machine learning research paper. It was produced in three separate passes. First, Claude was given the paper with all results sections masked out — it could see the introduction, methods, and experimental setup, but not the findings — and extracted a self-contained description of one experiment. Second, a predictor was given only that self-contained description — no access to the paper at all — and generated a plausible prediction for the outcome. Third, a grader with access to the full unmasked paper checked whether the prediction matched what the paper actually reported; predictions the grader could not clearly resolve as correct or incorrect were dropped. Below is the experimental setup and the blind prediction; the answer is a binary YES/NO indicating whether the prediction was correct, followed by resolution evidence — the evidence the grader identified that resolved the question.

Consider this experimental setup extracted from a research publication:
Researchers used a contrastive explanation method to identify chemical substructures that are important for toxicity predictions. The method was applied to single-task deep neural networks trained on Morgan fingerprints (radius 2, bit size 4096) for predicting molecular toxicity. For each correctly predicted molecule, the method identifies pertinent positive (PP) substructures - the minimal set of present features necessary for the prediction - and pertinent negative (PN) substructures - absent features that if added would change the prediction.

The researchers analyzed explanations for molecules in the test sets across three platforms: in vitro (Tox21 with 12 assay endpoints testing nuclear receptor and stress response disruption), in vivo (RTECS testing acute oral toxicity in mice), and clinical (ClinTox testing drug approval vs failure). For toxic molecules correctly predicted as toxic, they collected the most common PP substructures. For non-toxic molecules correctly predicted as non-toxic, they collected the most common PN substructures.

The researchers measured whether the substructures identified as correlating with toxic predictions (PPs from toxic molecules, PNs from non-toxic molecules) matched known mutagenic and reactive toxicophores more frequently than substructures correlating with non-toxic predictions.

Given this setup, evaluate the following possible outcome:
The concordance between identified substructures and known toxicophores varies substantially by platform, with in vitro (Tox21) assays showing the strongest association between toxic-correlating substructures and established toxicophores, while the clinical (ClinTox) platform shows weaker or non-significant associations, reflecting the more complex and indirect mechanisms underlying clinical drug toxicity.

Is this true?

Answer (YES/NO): NO